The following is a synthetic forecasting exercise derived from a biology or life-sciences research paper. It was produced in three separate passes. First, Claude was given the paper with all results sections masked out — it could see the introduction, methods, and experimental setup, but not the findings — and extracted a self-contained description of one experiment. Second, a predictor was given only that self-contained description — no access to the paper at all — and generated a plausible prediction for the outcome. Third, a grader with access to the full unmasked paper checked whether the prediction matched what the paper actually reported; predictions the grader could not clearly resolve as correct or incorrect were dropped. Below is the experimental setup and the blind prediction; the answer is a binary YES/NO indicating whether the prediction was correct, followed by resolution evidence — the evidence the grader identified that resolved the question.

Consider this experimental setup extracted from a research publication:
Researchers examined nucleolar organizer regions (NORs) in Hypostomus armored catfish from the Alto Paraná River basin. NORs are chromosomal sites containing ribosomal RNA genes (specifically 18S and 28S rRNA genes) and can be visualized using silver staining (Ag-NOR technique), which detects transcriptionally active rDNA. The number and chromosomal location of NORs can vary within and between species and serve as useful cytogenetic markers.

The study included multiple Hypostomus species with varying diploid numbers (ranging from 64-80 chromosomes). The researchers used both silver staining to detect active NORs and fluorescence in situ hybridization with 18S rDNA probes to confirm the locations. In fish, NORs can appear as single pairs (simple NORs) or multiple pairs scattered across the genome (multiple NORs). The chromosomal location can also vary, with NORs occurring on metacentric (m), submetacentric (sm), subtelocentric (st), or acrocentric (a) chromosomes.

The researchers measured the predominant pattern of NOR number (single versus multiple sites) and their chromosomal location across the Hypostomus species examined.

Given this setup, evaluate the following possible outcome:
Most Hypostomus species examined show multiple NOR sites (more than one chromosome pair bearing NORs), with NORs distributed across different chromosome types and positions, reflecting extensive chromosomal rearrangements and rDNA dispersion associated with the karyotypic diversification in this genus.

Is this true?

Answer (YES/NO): NO